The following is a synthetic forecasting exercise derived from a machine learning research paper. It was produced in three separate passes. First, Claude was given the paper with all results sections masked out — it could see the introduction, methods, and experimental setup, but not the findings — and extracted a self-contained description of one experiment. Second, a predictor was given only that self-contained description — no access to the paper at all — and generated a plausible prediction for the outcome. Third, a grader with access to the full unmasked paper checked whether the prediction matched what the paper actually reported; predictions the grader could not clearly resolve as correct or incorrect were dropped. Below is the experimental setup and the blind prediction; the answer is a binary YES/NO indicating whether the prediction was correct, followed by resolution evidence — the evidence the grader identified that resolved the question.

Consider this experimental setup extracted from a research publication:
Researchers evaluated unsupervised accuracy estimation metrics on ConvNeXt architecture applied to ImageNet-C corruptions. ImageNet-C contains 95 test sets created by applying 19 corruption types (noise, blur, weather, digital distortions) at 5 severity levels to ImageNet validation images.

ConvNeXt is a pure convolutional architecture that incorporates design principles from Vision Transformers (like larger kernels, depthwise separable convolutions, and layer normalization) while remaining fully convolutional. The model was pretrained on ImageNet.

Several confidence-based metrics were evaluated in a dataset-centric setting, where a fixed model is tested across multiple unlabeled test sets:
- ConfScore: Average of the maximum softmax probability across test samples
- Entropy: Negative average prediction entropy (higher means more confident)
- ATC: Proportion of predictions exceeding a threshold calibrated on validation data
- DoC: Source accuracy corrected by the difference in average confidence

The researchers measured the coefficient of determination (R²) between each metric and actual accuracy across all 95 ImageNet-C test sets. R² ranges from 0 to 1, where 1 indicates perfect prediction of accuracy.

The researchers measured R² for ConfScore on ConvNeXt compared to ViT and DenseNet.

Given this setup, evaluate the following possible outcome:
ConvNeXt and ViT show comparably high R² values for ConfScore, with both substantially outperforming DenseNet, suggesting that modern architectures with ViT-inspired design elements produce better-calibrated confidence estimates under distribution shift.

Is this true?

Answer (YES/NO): NO